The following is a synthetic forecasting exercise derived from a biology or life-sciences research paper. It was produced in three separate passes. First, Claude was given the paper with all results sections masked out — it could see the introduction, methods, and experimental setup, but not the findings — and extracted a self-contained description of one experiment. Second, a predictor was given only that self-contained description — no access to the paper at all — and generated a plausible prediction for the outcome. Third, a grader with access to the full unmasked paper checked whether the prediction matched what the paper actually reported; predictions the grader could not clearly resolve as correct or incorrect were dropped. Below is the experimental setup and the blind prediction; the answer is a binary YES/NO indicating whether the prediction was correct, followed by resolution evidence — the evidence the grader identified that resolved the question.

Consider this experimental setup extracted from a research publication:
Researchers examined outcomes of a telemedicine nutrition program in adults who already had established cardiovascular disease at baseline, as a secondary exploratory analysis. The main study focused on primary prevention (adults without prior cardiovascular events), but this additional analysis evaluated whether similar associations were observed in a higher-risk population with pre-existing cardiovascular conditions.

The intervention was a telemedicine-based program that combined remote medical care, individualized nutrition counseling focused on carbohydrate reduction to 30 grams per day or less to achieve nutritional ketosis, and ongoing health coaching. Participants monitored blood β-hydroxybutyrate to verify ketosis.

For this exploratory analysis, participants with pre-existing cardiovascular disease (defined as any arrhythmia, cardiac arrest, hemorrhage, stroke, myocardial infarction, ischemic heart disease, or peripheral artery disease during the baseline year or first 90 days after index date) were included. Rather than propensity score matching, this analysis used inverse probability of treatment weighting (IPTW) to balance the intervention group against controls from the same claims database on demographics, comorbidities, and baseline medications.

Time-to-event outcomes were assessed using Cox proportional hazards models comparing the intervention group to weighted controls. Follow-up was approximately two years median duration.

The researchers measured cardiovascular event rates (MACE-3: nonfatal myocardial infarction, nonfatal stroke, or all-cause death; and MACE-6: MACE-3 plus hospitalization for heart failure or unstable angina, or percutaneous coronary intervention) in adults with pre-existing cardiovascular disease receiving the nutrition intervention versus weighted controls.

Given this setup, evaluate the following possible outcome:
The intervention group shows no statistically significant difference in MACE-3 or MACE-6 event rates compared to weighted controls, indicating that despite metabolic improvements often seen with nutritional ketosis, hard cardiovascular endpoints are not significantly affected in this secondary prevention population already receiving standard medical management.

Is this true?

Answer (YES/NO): YES